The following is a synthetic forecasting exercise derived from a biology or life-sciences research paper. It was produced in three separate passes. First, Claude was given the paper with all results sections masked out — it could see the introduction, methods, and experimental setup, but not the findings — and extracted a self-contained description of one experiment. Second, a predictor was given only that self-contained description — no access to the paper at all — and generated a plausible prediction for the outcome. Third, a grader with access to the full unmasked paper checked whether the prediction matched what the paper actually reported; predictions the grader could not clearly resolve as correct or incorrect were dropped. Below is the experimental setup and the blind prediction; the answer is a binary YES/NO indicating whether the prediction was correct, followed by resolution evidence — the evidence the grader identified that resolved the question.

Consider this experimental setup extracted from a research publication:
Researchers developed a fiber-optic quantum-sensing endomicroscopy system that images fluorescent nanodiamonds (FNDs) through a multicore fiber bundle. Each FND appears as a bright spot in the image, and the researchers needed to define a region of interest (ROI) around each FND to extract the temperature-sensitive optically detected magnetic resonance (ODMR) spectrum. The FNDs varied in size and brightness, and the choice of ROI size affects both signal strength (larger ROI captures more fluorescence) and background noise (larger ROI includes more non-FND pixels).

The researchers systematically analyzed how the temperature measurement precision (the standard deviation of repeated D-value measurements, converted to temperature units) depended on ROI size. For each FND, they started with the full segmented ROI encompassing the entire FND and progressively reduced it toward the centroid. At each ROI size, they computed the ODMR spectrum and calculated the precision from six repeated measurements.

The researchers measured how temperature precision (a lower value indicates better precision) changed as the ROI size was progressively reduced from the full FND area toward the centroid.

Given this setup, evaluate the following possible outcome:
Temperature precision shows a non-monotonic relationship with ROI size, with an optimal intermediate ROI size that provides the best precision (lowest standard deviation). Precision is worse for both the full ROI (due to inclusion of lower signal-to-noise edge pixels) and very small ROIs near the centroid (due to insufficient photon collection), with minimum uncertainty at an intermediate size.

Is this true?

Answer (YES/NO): NO